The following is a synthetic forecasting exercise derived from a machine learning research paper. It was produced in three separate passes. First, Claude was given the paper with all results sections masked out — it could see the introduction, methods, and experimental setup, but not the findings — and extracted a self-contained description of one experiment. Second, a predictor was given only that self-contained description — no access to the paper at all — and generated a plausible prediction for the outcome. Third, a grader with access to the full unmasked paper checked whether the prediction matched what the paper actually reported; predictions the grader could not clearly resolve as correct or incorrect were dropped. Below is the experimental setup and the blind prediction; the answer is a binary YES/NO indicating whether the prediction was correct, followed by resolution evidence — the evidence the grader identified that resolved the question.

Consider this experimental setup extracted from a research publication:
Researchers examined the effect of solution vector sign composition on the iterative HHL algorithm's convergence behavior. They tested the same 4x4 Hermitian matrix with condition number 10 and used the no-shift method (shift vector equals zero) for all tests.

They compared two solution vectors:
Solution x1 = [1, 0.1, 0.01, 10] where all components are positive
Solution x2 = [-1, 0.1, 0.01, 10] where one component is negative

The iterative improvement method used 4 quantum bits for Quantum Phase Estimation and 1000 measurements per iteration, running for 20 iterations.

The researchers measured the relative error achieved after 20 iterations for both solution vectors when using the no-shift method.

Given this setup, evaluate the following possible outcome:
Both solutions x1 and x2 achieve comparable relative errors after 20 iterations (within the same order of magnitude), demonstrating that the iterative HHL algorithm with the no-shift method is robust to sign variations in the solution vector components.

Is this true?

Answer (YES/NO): NO